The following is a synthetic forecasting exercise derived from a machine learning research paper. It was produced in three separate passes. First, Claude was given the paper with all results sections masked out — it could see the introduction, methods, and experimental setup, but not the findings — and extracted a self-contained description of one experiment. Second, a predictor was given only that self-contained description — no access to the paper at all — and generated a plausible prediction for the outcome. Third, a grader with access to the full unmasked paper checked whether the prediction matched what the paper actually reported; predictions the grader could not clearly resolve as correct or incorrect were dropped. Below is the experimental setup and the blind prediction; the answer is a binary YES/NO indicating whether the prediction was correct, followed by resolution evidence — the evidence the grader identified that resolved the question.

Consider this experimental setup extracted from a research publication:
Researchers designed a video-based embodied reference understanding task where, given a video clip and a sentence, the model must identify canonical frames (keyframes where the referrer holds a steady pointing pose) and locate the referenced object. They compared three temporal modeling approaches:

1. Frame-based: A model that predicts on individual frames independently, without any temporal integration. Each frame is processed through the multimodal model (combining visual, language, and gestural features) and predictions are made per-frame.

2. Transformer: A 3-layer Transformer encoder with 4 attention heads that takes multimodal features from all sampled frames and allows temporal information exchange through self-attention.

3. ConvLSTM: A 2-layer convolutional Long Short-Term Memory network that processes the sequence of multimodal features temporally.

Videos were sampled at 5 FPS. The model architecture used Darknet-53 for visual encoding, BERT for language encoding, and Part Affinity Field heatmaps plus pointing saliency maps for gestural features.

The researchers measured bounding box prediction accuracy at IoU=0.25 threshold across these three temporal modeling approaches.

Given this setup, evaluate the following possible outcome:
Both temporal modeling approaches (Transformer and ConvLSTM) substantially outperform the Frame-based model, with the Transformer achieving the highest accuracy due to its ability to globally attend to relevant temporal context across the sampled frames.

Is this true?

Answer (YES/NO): NO